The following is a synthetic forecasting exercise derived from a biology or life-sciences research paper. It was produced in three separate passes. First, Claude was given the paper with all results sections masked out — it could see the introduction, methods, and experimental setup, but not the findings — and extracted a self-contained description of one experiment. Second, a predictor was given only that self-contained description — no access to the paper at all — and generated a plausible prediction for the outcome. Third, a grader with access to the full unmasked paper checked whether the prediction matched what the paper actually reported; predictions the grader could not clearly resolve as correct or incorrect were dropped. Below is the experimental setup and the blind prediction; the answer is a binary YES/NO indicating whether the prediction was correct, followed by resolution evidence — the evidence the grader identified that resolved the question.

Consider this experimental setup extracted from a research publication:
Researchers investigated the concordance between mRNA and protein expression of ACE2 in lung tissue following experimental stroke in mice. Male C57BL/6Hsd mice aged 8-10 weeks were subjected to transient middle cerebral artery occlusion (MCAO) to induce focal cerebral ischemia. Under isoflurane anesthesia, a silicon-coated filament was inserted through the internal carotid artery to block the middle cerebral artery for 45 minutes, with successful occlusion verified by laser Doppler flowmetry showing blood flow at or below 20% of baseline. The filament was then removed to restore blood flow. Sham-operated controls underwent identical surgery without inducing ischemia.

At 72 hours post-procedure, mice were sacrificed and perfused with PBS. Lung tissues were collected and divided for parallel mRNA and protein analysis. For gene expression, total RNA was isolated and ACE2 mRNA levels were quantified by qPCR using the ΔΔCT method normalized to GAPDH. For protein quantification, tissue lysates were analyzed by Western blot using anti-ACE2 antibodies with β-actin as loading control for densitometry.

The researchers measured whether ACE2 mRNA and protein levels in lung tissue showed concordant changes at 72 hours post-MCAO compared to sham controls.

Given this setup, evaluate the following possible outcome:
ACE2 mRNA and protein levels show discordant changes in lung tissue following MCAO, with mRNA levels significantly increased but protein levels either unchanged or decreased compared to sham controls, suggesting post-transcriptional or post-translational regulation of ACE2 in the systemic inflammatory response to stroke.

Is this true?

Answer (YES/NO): NO